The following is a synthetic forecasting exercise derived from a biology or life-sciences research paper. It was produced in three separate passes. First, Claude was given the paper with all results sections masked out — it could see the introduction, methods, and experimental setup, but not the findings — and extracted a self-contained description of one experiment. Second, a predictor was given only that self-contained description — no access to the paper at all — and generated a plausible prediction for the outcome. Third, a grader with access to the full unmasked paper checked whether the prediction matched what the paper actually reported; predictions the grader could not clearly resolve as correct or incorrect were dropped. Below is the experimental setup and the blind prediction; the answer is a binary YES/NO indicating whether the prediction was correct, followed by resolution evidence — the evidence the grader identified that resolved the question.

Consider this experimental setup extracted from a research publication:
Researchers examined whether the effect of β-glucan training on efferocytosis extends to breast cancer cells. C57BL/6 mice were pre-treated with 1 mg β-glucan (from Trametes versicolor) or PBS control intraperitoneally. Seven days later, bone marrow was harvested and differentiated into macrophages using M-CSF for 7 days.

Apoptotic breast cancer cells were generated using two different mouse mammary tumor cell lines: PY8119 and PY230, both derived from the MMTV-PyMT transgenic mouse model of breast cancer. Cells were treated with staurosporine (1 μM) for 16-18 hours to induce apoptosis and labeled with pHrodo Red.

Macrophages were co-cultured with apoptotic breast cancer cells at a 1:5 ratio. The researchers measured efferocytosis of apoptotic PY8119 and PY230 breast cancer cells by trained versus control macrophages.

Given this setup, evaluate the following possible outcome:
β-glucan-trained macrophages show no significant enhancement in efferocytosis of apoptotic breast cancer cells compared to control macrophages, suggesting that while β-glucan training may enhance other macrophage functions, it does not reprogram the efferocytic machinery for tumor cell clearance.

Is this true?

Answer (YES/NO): NO